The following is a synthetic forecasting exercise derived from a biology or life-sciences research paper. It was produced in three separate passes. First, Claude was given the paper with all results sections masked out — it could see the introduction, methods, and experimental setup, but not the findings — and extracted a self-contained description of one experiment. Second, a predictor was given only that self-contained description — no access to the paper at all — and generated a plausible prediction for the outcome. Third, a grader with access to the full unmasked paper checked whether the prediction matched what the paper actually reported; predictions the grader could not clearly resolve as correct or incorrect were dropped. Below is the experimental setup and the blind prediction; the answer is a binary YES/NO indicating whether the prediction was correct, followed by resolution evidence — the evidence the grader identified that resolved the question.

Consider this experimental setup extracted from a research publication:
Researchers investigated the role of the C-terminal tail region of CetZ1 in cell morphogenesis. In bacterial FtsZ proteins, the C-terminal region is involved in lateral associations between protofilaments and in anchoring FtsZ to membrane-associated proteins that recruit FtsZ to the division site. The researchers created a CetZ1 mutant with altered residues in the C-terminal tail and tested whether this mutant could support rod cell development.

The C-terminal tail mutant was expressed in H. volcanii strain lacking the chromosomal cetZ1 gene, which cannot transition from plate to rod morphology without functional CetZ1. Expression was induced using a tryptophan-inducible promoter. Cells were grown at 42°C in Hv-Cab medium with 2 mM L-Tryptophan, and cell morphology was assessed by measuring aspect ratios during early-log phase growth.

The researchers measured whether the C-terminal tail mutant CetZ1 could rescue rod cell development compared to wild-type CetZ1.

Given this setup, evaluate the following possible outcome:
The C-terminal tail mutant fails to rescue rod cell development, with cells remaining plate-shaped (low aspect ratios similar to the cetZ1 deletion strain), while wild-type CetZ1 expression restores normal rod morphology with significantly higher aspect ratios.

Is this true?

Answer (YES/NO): YES